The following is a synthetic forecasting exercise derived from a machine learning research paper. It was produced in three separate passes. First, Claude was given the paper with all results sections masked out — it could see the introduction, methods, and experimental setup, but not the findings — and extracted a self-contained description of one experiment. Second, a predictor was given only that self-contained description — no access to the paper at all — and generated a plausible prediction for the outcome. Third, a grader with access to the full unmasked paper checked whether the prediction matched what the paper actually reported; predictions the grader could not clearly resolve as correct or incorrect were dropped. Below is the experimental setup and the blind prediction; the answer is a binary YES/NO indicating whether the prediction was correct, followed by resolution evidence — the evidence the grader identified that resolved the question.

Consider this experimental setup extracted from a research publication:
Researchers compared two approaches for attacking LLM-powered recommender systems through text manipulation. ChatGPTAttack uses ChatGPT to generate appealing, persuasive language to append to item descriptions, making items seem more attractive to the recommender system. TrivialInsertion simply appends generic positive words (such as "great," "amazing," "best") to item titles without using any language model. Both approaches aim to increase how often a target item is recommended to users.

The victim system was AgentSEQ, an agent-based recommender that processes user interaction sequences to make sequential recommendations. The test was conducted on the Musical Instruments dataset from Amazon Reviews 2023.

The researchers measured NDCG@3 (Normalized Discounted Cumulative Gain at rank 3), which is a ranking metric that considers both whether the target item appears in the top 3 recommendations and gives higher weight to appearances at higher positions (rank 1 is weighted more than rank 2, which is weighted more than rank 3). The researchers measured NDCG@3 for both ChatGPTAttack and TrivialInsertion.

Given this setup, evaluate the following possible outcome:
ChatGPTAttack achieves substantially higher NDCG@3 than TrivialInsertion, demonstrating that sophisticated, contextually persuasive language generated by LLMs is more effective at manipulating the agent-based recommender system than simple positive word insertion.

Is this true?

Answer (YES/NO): NO